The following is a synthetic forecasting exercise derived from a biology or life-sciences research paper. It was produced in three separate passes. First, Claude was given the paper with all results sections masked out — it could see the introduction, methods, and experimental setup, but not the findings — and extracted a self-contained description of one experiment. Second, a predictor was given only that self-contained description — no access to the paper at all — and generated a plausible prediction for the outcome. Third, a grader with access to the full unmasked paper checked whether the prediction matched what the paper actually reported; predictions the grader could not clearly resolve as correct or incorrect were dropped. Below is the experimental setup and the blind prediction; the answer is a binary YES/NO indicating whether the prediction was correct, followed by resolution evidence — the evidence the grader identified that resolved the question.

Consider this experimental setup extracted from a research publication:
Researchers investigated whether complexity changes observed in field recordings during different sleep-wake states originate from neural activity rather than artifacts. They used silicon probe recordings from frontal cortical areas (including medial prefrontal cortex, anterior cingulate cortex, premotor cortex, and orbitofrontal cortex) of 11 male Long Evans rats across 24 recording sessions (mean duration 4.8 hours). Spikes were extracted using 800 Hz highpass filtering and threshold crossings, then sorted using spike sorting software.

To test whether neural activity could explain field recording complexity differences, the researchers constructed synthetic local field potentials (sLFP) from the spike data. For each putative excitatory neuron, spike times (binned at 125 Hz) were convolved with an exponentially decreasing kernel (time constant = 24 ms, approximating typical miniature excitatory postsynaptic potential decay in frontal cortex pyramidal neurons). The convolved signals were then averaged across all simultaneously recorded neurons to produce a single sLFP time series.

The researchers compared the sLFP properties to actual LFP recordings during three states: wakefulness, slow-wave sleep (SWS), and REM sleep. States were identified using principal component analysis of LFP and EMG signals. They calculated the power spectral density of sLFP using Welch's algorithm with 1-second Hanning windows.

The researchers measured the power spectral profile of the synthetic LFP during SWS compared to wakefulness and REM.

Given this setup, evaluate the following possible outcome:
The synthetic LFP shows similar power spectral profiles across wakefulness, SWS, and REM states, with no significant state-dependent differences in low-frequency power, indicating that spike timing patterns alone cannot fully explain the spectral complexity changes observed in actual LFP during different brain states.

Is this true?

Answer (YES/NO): NO